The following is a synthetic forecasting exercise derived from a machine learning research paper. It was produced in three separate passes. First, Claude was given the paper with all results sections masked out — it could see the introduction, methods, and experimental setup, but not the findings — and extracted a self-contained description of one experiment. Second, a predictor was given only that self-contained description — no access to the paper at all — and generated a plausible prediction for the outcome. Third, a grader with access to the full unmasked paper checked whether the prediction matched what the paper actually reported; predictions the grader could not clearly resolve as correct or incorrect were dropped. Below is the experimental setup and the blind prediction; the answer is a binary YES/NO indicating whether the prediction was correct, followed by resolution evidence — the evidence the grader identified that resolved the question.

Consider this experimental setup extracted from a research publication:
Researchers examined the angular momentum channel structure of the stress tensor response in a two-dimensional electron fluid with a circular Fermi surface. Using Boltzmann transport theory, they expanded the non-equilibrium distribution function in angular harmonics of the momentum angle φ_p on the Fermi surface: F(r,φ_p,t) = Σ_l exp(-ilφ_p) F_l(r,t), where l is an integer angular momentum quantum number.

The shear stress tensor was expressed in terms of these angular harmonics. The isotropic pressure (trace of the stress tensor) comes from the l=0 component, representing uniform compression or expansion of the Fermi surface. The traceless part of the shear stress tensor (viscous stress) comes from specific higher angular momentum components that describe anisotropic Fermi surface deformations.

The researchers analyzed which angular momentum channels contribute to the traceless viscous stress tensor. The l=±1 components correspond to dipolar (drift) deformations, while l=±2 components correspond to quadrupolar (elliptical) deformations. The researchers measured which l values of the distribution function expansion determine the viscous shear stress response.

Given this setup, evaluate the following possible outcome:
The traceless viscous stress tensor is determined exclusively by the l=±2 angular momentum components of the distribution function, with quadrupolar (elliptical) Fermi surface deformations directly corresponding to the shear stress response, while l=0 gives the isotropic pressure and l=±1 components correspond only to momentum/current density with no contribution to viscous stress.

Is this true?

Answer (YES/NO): YES